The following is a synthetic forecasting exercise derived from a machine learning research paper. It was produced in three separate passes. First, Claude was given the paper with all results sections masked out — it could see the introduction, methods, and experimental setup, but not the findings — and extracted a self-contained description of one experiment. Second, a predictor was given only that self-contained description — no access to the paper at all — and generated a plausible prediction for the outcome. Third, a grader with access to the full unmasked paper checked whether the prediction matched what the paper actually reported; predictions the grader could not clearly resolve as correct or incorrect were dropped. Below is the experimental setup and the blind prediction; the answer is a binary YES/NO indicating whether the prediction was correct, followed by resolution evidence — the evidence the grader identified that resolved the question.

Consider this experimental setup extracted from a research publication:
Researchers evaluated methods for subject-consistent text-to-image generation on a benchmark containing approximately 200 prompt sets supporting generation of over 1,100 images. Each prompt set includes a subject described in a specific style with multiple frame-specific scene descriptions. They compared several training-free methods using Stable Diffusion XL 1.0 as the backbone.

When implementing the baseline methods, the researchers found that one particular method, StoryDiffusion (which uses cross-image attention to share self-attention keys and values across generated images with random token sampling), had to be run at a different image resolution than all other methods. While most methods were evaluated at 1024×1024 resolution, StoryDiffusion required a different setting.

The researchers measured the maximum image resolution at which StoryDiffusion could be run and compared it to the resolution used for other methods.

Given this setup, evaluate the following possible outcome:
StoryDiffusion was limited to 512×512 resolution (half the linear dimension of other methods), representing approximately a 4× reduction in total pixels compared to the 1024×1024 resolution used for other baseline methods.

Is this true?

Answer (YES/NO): NO